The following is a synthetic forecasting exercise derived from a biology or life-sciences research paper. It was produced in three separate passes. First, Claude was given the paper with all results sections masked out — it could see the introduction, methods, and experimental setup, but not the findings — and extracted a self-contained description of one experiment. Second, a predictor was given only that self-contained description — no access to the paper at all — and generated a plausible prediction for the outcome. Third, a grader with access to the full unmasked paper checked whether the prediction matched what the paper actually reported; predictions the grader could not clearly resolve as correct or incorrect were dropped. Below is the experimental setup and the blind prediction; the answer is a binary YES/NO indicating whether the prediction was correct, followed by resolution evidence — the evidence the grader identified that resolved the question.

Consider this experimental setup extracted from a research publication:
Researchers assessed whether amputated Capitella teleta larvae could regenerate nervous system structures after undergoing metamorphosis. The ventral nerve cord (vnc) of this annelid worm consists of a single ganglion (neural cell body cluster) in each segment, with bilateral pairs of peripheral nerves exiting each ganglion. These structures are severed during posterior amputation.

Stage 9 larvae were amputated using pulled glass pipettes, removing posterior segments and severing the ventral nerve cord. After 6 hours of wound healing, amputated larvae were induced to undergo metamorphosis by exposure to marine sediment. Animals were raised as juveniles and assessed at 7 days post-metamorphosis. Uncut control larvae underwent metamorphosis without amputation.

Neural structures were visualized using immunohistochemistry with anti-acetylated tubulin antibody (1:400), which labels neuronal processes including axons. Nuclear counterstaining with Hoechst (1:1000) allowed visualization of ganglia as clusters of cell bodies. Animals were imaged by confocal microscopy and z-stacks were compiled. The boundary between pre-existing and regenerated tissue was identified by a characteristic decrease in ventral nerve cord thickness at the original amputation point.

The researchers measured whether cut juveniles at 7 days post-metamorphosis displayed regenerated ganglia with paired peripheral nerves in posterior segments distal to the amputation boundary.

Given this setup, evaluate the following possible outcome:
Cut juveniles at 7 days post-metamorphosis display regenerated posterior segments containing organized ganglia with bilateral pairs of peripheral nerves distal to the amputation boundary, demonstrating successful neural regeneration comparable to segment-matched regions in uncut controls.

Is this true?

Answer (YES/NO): YES